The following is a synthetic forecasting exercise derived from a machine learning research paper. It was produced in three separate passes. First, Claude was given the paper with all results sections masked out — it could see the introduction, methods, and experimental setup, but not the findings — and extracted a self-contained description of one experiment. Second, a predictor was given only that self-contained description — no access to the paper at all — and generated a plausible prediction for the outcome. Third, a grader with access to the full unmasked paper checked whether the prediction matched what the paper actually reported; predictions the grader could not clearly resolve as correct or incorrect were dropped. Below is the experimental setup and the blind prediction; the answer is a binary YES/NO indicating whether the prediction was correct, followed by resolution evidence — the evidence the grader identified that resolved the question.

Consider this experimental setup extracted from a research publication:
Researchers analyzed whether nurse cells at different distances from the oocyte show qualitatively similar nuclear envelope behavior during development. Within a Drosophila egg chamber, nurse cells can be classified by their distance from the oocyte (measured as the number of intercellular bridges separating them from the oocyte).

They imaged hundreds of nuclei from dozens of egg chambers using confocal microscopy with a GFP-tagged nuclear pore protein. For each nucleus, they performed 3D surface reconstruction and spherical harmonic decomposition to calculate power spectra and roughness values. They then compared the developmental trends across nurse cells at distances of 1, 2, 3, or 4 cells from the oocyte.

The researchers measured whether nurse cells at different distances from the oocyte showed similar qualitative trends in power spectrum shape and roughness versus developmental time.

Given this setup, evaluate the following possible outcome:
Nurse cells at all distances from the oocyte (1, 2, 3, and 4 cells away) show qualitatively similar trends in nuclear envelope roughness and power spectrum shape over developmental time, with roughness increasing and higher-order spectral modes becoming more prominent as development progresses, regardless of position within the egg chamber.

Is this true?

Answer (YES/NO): YES